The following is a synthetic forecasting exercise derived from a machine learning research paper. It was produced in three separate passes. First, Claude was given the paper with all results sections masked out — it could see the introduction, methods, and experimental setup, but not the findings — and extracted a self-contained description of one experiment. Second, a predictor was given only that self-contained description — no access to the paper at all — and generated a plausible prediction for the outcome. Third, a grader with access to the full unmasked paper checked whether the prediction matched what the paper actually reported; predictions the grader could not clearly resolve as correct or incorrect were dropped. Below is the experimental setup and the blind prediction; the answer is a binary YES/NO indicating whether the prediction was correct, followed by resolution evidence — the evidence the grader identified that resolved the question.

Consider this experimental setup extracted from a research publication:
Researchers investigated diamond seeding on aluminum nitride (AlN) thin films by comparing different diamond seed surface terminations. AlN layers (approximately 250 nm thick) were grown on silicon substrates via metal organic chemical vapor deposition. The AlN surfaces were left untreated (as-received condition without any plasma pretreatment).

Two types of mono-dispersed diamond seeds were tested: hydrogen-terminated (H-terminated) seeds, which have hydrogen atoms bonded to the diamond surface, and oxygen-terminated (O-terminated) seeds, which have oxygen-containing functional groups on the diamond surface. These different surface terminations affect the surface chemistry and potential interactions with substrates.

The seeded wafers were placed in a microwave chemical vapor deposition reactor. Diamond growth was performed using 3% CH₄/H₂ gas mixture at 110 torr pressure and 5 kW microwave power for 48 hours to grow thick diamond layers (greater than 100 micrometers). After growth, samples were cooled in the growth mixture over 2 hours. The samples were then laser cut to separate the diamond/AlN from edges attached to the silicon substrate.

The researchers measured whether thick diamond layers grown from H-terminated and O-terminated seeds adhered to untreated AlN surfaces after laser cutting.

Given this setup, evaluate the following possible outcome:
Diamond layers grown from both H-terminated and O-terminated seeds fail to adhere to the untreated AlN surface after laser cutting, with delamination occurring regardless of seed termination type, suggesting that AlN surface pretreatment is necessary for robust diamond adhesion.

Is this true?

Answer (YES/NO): YES